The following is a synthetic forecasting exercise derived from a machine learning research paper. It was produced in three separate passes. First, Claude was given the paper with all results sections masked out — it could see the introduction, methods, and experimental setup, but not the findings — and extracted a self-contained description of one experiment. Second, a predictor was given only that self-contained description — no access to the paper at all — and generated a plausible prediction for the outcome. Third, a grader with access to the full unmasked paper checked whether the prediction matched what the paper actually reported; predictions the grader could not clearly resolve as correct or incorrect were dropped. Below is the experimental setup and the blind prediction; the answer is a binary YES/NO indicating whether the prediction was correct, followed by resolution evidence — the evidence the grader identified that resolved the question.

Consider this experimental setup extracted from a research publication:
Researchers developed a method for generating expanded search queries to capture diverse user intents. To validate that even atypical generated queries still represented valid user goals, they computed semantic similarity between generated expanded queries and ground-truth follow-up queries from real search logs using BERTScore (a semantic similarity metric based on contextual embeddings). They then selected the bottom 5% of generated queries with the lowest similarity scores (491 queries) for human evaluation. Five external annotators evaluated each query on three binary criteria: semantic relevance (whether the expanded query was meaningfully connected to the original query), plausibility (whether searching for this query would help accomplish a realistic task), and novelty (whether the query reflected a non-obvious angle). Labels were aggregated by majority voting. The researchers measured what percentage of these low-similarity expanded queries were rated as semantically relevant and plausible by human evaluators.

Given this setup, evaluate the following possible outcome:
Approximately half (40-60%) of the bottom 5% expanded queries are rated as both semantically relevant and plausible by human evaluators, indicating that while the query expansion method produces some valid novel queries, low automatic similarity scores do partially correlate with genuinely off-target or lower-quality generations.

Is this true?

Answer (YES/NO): NO